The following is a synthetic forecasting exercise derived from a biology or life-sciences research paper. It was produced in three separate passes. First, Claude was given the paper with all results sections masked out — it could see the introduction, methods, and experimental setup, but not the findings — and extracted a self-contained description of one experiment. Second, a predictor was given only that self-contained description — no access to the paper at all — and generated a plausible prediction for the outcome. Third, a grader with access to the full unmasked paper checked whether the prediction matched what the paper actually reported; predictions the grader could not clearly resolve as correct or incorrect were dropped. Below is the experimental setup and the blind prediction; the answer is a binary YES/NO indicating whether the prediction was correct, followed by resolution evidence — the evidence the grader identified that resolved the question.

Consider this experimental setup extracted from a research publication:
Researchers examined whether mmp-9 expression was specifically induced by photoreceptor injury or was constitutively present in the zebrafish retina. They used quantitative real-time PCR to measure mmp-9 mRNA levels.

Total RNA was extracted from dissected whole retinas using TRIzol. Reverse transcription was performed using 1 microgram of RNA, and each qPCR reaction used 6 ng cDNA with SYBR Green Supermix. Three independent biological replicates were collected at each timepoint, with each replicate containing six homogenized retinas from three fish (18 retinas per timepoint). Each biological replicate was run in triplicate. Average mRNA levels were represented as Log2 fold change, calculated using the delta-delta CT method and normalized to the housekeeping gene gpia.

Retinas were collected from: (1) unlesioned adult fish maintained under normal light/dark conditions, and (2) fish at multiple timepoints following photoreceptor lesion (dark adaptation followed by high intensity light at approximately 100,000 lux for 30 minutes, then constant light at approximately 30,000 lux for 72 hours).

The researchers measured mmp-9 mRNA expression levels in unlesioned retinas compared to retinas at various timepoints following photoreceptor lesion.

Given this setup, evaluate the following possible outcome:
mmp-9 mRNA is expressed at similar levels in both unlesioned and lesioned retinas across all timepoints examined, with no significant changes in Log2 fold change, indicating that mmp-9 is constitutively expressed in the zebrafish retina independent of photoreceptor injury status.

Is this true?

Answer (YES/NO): NO